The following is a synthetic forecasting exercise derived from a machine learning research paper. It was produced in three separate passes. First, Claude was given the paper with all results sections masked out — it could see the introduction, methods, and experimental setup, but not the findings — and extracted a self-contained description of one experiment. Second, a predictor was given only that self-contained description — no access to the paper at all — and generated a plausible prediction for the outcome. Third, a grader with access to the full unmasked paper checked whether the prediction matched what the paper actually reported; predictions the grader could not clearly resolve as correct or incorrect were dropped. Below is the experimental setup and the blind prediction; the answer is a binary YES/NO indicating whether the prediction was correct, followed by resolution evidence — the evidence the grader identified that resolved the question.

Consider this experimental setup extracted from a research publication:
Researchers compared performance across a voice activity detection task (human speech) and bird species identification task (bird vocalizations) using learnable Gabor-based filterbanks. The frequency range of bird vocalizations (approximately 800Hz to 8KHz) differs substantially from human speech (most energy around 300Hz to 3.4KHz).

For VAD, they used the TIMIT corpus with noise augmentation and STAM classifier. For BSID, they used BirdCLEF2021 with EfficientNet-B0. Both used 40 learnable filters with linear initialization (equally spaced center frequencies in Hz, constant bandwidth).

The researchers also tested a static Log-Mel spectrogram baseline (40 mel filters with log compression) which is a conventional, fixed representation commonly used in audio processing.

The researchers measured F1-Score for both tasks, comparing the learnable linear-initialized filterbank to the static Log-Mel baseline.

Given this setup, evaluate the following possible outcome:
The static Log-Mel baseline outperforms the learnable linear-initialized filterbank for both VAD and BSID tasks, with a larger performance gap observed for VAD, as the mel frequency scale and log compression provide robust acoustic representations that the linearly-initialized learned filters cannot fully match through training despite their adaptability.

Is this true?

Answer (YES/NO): NO